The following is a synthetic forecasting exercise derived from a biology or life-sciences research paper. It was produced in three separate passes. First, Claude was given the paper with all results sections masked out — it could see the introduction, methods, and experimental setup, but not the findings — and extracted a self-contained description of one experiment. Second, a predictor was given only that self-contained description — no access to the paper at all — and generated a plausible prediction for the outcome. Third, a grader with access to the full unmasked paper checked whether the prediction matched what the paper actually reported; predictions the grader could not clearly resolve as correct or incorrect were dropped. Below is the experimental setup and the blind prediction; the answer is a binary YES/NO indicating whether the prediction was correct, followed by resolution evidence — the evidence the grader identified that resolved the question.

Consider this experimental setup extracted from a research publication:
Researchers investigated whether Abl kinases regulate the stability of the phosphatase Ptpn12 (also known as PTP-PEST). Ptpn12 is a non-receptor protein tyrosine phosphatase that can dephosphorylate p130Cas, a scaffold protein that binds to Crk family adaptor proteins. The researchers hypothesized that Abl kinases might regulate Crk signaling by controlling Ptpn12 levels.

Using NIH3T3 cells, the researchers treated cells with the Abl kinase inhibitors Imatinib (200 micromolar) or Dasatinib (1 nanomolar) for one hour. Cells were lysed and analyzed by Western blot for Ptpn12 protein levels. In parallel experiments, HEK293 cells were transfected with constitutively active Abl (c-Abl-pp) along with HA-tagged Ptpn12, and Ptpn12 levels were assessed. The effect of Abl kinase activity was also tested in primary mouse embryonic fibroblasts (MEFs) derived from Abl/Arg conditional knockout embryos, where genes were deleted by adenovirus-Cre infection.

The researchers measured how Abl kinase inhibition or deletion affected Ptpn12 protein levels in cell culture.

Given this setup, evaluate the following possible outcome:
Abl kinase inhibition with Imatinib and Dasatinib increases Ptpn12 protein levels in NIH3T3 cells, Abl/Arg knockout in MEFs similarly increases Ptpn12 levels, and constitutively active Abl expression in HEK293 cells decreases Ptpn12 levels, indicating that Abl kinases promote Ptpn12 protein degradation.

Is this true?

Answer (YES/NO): NO